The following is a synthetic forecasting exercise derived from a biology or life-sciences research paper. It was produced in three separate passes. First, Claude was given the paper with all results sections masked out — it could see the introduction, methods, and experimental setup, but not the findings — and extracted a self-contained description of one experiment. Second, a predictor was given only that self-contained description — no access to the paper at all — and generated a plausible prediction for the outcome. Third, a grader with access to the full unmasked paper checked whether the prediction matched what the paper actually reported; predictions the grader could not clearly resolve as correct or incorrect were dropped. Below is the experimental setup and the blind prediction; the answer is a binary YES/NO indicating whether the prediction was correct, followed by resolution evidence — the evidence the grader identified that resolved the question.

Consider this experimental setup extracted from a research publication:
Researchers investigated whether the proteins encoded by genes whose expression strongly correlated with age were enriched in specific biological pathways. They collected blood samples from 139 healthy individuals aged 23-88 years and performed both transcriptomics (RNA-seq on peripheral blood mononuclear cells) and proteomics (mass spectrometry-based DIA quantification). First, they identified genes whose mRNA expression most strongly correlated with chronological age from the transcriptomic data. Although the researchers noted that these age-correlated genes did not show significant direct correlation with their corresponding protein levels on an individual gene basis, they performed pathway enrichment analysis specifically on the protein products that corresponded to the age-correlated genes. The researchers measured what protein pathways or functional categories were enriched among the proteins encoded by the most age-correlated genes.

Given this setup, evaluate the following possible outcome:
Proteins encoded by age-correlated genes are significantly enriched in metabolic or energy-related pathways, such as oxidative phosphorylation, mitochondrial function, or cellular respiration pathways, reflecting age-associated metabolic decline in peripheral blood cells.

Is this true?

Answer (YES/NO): NO